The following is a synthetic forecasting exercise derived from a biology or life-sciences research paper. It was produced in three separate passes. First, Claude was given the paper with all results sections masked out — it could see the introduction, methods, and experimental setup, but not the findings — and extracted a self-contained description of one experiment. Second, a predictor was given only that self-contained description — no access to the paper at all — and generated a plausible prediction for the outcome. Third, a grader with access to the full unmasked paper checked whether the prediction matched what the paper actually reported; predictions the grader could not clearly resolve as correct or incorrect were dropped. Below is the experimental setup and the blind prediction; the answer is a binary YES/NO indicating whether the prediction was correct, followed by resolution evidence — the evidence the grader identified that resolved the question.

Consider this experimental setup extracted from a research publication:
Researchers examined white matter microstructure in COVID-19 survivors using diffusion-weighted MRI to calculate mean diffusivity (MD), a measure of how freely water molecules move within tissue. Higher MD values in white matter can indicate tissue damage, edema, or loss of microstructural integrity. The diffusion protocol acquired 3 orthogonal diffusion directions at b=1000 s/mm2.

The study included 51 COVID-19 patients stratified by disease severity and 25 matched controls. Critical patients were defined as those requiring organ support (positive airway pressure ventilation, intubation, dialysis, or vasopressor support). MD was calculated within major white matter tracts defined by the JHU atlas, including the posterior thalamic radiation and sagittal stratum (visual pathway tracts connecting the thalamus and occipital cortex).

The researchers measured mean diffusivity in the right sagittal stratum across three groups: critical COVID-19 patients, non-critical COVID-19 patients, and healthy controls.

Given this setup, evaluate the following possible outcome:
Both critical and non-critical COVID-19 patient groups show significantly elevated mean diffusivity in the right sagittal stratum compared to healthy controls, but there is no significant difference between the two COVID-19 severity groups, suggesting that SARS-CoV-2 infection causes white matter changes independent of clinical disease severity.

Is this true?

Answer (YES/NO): NO